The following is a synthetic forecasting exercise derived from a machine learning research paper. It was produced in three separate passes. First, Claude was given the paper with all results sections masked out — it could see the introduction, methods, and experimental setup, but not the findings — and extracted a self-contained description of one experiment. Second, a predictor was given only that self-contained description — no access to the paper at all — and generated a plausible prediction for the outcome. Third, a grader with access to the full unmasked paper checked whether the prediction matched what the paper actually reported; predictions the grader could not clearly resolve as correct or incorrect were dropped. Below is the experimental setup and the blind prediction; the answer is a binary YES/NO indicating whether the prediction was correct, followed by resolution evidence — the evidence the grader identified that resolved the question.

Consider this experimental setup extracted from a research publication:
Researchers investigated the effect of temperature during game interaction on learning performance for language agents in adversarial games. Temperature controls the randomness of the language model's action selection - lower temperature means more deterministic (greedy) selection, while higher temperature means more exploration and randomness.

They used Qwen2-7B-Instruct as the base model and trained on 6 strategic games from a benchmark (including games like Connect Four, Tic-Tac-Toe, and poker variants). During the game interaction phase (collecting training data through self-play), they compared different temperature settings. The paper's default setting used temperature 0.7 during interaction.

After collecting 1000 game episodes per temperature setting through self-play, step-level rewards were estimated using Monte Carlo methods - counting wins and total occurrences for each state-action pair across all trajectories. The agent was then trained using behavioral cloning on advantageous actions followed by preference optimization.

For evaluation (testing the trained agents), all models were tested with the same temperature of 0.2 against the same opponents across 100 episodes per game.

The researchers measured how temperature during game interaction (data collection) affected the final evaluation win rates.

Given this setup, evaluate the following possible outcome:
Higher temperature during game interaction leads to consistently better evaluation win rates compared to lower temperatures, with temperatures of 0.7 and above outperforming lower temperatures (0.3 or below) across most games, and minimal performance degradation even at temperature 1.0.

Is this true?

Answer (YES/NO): NO